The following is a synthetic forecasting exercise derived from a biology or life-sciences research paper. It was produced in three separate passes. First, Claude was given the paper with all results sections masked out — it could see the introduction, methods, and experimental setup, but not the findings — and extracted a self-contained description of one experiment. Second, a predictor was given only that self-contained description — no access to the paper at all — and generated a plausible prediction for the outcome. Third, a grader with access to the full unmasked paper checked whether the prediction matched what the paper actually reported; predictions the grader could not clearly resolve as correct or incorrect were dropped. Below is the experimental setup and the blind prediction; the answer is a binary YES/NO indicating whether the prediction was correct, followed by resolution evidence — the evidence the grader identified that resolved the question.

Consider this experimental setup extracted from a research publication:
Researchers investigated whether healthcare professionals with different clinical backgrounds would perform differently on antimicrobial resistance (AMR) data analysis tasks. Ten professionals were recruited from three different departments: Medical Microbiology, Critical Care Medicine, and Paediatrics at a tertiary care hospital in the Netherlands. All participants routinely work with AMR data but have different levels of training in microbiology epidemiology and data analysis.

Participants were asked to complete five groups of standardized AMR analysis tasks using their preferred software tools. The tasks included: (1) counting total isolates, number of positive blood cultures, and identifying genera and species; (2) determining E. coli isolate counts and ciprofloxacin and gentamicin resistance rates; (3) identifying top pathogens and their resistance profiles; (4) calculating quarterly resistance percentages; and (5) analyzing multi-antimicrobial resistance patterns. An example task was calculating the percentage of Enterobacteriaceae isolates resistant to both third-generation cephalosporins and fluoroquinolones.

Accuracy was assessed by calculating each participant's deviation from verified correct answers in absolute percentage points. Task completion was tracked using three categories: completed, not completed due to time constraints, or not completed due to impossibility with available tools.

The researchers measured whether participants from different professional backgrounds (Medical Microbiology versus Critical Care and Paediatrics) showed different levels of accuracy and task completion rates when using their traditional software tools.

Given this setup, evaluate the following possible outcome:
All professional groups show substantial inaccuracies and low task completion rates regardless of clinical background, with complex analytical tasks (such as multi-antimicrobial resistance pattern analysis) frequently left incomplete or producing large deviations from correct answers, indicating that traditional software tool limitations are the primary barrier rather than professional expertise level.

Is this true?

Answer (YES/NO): YES